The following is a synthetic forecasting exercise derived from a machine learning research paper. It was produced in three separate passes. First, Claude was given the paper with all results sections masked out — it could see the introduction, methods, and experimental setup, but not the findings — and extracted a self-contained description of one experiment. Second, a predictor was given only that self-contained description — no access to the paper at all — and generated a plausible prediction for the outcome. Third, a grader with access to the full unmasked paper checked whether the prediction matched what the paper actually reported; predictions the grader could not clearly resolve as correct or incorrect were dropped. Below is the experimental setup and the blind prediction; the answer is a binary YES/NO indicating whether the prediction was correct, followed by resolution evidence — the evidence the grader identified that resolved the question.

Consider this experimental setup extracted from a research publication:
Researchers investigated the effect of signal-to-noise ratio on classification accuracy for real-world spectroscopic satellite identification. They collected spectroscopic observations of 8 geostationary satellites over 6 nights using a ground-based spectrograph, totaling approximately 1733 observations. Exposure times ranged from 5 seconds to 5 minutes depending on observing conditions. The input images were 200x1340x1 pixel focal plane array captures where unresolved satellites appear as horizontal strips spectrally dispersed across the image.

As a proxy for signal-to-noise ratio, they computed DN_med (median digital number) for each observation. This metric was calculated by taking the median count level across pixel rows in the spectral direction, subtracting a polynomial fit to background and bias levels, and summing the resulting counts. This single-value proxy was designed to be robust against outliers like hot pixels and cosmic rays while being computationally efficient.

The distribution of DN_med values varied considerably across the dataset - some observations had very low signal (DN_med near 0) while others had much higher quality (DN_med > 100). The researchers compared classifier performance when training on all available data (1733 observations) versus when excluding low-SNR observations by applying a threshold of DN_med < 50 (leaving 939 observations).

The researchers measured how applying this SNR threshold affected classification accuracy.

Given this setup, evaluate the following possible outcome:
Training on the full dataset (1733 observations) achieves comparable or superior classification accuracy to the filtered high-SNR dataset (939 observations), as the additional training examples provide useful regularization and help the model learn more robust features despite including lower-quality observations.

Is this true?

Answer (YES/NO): NO